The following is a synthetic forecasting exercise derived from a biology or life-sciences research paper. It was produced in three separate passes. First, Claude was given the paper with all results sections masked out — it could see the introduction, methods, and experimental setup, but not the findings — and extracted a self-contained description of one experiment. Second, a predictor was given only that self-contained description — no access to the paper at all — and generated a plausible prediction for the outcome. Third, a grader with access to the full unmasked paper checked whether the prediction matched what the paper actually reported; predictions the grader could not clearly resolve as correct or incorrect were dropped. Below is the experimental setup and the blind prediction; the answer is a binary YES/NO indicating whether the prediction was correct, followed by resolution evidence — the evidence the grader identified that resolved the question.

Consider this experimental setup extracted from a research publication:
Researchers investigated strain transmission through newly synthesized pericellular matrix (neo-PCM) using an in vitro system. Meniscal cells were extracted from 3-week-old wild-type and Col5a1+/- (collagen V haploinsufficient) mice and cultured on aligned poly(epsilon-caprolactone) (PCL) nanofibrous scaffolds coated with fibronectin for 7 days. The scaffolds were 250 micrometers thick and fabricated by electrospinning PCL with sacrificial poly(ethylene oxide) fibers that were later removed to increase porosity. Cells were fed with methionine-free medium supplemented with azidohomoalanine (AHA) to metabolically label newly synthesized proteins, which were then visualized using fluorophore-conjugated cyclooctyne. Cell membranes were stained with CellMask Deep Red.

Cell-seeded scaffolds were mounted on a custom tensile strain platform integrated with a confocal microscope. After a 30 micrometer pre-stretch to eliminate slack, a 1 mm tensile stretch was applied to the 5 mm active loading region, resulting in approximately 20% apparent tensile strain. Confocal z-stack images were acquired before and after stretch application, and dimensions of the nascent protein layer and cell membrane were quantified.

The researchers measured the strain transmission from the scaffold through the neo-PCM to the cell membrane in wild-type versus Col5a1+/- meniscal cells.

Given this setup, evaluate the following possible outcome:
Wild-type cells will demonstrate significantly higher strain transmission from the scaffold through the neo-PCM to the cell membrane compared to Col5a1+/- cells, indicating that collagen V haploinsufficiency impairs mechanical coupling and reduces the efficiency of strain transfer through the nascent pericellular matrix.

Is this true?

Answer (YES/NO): NO